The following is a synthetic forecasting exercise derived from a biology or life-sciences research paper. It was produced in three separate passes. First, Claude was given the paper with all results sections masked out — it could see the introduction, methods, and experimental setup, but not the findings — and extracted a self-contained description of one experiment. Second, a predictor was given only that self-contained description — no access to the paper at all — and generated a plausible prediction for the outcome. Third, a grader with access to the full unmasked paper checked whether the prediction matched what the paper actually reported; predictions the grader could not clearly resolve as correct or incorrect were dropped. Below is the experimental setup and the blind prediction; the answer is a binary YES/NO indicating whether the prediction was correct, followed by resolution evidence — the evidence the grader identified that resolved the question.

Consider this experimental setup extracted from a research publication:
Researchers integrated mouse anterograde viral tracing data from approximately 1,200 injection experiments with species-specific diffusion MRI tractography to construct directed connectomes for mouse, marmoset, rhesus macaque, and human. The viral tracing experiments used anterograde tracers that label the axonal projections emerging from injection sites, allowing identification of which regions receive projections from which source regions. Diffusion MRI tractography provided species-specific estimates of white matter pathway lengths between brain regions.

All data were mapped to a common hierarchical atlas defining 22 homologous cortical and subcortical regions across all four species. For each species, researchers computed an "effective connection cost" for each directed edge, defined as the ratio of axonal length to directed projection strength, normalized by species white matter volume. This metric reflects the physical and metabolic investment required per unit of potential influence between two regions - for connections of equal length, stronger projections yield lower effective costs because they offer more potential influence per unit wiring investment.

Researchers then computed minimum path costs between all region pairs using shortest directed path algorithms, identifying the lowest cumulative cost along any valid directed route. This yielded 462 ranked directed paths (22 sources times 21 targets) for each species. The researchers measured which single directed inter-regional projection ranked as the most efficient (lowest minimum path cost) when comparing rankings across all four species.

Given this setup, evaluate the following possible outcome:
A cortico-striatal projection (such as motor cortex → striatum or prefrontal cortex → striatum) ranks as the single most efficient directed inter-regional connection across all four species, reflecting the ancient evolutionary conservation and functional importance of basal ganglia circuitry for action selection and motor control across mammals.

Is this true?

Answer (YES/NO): NO